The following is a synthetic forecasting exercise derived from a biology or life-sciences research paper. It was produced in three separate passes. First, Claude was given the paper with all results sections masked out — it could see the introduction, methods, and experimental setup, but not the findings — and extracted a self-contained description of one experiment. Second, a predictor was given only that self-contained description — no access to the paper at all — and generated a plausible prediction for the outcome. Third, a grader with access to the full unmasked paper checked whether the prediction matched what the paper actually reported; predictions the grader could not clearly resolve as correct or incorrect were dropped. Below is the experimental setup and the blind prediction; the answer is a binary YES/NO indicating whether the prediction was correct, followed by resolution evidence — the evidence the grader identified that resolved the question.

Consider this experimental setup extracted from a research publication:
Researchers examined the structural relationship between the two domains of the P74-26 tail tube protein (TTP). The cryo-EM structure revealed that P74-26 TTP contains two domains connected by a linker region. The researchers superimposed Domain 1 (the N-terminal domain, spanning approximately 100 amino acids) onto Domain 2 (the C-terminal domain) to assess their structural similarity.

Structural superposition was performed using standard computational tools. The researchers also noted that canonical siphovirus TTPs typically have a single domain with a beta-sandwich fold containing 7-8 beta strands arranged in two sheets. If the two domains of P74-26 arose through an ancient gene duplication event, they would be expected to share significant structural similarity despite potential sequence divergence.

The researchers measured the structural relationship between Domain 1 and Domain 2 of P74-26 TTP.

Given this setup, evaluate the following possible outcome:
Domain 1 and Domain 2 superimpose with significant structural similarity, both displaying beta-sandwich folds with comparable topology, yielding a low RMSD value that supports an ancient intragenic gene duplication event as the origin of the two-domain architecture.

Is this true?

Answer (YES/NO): NO